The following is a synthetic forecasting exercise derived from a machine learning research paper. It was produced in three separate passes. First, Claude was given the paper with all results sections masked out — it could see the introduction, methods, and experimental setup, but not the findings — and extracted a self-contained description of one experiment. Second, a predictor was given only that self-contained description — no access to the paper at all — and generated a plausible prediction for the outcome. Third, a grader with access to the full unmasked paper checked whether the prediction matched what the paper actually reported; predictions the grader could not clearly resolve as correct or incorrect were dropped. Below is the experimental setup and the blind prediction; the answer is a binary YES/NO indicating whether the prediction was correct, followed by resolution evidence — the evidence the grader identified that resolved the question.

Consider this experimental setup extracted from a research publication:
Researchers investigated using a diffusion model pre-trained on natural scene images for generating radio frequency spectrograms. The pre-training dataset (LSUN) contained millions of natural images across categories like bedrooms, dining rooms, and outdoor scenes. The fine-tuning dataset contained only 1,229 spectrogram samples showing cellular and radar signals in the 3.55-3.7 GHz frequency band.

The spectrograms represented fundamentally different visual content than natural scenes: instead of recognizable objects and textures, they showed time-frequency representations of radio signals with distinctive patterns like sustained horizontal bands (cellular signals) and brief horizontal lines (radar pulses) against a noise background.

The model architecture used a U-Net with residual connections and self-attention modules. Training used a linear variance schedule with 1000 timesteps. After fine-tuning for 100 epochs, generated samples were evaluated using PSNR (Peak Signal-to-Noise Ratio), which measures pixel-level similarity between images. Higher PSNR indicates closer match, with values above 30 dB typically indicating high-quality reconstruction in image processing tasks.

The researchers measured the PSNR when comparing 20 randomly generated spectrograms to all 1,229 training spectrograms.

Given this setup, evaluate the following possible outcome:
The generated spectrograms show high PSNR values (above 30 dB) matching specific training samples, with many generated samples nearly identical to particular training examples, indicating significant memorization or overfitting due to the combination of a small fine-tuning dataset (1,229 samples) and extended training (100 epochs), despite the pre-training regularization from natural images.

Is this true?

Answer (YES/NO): NO